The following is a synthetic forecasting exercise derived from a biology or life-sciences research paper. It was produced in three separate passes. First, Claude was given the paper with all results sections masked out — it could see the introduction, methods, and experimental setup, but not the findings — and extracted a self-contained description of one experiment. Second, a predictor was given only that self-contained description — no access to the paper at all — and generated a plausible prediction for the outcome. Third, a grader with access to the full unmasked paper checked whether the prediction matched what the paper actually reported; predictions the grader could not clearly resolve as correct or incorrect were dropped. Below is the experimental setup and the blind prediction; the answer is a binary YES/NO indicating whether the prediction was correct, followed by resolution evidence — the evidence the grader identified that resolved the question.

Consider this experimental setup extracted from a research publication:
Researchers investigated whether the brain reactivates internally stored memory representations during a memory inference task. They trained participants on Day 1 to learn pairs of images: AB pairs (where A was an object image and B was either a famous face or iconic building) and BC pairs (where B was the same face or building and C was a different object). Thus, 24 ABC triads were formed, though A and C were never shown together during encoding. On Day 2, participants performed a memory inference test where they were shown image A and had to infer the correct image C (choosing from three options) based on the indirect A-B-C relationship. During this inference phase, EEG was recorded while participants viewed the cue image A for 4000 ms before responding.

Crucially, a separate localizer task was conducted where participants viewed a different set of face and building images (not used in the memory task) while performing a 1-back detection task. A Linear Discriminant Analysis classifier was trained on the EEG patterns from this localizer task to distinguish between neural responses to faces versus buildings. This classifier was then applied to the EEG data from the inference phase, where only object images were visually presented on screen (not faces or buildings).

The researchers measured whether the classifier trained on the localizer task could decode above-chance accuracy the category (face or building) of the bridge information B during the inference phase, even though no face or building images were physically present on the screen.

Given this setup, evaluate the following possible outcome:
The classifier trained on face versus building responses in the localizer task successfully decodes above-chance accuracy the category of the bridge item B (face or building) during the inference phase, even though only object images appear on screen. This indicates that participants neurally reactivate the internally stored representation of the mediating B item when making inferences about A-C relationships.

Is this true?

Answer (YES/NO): YES